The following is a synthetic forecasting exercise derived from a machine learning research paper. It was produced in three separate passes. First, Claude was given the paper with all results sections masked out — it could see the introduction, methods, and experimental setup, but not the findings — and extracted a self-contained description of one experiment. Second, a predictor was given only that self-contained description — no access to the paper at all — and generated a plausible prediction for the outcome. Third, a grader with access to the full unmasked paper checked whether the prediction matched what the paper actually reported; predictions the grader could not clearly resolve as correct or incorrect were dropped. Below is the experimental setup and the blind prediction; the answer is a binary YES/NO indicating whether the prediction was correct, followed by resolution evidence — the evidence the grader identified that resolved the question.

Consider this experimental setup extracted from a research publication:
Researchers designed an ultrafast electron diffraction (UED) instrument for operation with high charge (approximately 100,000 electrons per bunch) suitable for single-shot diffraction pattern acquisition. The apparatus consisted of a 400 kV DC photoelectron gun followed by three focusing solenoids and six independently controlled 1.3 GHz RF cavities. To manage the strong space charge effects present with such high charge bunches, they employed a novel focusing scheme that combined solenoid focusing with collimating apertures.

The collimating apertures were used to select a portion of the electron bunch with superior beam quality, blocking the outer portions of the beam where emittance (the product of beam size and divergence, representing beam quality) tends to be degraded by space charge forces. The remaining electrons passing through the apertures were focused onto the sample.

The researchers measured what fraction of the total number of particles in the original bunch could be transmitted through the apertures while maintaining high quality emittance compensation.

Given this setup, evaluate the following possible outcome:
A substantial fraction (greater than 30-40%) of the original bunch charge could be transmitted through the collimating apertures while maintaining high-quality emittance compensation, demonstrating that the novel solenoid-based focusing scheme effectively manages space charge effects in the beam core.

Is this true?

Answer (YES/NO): YES